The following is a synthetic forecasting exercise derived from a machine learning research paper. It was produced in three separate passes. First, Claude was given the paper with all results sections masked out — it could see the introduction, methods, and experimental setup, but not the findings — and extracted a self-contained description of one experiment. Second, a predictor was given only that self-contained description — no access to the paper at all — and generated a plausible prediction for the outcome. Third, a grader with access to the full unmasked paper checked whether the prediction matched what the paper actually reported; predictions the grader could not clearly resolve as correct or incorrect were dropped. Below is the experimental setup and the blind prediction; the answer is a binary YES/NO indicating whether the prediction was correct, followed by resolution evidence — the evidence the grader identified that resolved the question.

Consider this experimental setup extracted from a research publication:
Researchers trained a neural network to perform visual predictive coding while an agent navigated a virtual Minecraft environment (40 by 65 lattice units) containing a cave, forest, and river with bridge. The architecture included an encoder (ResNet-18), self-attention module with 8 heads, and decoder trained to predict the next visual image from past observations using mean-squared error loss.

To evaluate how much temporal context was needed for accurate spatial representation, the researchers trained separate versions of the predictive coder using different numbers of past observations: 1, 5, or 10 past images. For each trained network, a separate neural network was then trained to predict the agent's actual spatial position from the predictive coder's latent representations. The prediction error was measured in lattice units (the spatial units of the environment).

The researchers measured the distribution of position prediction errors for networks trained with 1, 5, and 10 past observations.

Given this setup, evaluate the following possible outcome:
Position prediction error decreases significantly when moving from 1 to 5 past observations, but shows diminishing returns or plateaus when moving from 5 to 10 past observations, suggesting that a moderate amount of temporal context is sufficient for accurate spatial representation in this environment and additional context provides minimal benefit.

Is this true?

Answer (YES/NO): NO